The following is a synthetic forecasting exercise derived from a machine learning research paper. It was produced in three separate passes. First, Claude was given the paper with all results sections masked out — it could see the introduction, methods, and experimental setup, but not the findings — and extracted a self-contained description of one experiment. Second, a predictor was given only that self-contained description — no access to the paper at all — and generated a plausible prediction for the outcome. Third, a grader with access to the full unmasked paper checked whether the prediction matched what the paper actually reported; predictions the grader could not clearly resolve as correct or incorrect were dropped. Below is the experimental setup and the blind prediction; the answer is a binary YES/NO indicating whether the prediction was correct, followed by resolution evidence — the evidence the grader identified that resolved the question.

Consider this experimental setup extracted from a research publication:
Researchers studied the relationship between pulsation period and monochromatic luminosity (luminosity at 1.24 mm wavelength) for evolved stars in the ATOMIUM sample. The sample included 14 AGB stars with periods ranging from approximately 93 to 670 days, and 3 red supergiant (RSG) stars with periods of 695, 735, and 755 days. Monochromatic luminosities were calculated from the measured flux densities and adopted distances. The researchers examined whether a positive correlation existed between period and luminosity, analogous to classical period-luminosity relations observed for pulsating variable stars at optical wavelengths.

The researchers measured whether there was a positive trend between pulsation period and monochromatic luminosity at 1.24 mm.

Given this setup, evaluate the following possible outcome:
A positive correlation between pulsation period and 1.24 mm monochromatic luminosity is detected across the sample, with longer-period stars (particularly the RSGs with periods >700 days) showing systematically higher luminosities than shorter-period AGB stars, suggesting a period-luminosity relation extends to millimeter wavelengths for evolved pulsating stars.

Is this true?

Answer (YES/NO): NO